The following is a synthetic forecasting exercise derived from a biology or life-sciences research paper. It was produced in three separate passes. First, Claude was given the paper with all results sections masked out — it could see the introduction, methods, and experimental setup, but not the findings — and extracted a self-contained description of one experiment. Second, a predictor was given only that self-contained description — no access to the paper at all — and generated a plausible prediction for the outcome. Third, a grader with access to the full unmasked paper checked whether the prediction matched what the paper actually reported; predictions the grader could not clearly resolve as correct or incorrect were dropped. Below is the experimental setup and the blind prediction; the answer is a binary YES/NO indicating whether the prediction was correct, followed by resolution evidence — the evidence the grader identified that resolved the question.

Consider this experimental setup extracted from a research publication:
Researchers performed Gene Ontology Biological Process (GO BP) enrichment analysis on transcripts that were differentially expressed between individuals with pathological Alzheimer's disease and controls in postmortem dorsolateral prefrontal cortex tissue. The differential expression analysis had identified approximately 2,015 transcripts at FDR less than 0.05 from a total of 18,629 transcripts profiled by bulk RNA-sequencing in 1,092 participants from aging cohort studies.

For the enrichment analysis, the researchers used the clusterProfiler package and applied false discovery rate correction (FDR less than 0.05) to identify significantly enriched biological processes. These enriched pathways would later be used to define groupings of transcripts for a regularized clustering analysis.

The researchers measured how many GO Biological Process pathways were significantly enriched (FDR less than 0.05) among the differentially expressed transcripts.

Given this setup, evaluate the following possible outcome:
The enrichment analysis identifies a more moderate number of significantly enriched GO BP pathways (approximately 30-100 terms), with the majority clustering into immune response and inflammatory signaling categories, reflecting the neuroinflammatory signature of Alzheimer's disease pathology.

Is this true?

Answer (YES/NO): NO